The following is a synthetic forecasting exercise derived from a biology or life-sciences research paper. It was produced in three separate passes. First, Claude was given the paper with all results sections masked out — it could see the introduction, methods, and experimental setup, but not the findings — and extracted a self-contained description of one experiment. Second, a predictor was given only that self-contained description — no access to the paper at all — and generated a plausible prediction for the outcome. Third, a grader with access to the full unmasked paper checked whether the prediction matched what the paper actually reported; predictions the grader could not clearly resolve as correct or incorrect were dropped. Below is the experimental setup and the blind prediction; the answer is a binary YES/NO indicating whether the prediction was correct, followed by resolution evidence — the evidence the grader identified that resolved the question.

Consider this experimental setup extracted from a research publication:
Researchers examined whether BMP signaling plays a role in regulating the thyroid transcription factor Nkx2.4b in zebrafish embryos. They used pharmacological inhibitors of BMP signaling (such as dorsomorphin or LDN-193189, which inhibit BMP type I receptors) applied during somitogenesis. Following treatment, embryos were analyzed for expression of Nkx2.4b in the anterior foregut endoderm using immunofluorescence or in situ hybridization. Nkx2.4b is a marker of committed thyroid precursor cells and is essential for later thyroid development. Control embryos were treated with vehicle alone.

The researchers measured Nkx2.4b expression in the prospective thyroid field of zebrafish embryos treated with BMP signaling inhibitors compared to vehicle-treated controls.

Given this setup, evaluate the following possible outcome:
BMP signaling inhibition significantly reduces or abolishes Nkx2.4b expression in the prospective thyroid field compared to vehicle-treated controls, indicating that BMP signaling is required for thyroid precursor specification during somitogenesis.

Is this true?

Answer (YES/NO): YES